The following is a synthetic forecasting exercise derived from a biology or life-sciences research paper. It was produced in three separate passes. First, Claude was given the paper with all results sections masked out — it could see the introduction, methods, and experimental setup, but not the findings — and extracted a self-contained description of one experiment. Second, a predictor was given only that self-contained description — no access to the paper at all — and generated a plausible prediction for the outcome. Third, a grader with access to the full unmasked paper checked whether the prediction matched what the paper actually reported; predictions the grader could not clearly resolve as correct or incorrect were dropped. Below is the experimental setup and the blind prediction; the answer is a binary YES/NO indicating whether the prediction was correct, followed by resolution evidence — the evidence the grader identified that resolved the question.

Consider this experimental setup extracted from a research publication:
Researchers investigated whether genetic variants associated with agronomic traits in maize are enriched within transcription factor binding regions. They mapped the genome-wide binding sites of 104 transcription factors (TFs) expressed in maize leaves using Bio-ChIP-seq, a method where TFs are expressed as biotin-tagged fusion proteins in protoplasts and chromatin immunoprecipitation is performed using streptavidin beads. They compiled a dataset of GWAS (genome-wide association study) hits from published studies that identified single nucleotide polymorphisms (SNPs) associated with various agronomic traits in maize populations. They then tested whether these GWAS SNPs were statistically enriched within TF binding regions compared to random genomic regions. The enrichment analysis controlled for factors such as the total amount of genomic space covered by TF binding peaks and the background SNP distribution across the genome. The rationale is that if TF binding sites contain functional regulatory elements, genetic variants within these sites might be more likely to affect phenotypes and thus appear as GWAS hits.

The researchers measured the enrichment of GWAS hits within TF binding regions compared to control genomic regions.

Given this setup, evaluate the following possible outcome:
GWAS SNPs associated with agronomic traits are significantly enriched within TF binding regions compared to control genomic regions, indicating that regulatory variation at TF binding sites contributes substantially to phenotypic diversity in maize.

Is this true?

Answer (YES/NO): YES